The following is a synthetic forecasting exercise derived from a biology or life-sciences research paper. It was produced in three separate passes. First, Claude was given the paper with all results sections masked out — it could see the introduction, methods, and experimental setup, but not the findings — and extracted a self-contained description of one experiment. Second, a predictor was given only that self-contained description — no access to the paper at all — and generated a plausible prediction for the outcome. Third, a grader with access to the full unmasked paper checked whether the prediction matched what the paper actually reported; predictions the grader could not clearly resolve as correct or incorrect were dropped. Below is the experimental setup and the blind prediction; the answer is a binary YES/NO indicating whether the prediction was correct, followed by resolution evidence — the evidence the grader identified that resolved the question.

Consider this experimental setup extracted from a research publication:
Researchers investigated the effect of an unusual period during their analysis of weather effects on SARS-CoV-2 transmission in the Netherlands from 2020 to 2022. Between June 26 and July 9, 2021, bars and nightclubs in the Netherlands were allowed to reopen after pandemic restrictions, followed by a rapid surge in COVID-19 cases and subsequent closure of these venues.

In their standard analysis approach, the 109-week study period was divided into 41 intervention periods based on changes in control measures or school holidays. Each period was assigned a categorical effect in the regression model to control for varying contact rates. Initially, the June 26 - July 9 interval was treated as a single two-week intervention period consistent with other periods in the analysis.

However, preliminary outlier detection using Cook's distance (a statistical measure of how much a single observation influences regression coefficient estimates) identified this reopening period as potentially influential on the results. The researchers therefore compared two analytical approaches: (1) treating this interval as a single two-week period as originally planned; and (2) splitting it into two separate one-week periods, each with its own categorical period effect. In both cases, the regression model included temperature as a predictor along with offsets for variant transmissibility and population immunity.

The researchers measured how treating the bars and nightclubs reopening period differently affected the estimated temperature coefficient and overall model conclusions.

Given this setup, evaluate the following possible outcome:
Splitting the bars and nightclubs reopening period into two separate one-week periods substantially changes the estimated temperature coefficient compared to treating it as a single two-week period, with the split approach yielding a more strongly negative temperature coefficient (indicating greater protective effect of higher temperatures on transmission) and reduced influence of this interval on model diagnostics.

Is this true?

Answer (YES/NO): NO